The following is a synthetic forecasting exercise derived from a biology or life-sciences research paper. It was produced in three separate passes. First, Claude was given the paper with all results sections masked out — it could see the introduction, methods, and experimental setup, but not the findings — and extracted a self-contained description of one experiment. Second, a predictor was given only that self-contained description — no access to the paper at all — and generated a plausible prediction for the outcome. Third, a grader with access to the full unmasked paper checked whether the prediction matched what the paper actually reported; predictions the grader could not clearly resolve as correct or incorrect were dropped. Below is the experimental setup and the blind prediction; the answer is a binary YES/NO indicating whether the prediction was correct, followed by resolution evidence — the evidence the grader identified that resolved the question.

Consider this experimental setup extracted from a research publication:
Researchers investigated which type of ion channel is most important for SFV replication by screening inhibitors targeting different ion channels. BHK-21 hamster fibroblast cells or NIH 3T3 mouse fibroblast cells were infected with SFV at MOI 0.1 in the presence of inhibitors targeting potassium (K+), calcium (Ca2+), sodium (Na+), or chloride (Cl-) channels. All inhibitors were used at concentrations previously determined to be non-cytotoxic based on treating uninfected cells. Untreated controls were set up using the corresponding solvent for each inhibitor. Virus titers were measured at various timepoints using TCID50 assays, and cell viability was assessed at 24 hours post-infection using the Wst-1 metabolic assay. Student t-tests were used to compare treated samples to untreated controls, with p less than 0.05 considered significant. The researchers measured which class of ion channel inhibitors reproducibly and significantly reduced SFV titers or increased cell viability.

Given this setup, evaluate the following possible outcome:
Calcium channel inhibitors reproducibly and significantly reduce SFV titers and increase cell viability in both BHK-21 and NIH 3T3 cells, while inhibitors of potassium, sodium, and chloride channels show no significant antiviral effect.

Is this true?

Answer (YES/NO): NO